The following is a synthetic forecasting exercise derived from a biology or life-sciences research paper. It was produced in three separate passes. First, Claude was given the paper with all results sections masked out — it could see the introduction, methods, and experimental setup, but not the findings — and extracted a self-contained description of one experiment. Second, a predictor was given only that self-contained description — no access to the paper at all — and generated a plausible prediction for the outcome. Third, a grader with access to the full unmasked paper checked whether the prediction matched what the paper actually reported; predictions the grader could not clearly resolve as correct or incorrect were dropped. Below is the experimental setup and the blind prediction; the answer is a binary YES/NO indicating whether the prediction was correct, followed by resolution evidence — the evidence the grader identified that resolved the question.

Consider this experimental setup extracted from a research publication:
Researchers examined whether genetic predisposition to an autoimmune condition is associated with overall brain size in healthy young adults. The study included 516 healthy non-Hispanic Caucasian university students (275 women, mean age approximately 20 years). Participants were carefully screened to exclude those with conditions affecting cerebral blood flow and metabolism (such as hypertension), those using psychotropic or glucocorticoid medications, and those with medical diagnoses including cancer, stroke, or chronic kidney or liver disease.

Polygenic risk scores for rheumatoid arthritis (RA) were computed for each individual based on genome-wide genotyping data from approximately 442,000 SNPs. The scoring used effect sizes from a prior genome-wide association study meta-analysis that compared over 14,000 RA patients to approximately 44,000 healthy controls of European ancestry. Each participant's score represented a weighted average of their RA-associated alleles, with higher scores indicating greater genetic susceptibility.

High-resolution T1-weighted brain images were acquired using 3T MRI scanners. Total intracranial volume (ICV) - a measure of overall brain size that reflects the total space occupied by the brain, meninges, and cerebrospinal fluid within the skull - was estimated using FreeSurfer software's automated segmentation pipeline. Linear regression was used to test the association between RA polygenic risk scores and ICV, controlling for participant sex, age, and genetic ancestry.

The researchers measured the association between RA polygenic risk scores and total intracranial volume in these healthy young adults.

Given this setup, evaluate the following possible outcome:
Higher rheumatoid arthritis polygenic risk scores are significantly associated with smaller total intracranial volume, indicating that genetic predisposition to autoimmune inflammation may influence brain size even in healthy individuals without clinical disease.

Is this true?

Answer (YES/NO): NO